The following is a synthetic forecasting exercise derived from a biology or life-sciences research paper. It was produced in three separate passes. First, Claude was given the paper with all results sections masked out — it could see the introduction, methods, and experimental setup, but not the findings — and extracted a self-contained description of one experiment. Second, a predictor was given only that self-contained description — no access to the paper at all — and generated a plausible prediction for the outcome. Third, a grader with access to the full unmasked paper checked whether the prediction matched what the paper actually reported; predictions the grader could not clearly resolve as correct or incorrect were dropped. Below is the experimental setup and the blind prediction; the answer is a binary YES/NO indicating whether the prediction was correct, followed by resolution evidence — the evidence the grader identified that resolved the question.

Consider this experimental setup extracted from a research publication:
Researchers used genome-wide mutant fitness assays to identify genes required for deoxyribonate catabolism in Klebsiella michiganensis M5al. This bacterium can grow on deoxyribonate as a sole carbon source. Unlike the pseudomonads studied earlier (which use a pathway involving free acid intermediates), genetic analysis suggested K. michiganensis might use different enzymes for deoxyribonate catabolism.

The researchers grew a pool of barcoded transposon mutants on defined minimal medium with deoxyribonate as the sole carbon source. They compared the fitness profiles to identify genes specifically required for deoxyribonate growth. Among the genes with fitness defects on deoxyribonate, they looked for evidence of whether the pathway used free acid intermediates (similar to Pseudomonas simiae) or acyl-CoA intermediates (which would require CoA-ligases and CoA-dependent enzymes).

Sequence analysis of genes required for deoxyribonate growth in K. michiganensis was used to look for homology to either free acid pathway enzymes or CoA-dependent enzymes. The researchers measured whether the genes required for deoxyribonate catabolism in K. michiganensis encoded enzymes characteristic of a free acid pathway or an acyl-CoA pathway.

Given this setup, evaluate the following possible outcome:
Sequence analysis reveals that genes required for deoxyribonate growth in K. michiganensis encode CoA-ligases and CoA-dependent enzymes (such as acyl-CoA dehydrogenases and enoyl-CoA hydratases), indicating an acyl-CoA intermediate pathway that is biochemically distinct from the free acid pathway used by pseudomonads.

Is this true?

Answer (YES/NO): YES